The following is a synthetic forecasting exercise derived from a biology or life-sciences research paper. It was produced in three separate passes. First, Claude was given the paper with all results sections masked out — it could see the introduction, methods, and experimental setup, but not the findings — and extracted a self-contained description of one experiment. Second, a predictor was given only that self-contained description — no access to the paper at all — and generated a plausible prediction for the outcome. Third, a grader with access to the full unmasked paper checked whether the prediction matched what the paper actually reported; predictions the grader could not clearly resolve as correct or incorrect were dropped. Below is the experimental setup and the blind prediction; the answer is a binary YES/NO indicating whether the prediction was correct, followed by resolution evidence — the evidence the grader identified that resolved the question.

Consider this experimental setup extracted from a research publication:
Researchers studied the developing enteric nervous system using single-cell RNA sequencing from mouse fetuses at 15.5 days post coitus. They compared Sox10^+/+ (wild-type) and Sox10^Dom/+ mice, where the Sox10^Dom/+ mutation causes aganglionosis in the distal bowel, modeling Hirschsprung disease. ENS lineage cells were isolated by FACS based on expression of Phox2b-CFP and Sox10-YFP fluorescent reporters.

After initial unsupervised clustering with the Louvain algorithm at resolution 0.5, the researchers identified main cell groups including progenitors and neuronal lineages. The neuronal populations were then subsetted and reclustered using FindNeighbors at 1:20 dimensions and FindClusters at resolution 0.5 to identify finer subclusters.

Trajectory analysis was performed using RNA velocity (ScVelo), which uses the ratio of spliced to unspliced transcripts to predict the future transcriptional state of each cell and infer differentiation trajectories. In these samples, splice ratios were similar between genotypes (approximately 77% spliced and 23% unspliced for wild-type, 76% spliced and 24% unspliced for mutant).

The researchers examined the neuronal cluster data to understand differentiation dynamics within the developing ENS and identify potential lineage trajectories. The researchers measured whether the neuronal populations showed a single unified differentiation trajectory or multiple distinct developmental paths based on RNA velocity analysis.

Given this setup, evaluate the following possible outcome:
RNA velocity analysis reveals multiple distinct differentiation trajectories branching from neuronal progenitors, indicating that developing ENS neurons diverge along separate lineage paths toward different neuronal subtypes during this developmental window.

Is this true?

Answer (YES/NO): YES